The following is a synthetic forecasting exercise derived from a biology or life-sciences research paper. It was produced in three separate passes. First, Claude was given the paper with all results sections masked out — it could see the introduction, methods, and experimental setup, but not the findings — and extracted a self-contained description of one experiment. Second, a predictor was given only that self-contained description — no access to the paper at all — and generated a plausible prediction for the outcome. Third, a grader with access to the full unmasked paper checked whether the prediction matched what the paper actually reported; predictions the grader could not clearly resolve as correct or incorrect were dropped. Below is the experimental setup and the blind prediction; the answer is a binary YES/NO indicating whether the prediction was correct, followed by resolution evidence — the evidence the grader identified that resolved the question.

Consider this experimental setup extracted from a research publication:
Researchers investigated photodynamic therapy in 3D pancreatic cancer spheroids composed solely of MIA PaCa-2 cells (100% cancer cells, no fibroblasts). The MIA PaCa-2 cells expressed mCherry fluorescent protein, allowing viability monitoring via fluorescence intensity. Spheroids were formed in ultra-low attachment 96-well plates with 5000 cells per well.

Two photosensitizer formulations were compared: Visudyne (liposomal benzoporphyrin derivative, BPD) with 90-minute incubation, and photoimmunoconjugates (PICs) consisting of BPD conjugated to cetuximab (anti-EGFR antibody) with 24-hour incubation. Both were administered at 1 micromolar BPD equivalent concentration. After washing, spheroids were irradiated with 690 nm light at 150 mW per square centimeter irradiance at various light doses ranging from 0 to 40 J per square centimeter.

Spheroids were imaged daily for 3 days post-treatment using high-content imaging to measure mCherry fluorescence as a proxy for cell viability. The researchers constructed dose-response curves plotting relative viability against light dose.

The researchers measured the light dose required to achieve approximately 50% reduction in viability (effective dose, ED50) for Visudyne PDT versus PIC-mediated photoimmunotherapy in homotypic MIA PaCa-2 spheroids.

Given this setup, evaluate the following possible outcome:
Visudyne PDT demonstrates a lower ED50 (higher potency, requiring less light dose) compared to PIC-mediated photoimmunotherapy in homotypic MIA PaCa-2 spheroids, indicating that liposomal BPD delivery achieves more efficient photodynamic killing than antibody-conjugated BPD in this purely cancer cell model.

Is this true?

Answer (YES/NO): YES